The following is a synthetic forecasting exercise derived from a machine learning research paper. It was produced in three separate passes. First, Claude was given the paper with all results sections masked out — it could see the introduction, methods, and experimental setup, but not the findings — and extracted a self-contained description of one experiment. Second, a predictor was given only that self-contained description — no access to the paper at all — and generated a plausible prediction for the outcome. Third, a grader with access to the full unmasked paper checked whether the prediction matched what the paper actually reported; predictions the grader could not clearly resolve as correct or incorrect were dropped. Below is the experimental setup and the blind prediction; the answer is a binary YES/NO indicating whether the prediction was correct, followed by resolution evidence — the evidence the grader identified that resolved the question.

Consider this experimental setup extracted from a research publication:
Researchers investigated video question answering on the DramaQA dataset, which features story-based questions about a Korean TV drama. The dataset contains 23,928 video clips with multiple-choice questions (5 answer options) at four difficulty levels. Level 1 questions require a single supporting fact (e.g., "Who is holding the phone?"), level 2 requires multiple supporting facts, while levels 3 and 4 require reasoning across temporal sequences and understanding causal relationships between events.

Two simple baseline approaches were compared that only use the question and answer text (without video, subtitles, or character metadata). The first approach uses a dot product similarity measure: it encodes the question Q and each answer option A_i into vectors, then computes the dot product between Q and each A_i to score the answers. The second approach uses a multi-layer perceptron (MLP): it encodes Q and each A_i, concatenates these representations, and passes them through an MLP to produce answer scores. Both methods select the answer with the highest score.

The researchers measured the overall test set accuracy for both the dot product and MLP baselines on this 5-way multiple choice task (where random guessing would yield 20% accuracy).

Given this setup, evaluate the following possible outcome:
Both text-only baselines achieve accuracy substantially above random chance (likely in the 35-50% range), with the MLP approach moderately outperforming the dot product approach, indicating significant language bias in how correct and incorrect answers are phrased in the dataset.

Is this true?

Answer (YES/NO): NO